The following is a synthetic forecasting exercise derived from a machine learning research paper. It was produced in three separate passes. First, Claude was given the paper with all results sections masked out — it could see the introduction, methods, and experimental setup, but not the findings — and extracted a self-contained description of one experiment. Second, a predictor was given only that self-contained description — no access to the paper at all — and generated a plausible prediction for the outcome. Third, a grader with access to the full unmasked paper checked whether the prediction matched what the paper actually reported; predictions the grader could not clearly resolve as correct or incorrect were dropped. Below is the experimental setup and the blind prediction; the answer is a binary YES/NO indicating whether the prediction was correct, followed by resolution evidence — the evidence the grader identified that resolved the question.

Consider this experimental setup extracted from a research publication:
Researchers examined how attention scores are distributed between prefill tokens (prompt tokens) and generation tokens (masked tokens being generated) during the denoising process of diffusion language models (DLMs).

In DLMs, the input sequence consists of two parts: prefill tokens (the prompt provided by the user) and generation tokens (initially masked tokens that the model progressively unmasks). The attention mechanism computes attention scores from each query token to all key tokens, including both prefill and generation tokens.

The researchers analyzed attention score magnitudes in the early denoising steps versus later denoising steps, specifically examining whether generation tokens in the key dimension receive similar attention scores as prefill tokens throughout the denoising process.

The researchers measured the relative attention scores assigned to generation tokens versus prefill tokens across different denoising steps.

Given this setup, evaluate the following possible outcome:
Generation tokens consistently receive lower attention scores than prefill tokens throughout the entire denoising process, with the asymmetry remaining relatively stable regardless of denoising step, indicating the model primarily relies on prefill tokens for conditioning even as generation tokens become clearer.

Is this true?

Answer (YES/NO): NO